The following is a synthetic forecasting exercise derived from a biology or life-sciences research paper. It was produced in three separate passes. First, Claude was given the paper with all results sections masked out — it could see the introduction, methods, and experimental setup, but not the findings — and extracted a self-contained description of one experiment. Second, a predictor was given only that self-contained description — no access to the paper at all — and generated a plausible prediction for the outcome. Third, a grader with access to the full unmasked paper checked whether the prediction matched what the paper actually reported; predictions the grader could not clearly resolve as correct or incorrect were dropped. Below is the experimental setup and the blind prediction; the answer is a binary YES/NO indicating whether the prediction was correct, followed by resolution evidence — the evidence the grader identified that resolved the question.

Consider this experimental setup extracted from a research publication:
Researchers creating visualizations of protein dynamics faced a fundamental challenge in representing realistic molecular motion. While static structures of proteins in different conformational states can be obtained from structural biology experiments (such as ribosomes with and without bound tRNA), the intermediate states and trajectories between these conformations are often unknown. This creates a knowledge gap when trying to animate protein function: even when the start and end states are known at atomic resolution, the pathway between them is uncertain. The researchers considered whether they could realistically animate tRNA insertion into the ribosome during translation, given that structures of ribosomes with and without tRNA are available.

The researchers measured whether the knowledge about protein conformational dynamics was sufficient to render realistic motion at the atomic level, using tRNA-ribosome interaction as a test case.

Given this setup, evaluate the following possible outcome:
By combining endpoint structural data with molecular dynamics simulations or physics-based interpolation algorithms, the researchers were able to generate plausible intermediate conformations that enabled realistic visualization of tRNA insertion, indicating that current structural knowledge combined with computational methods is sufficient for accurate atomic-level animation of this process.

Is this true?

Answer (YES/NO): NO